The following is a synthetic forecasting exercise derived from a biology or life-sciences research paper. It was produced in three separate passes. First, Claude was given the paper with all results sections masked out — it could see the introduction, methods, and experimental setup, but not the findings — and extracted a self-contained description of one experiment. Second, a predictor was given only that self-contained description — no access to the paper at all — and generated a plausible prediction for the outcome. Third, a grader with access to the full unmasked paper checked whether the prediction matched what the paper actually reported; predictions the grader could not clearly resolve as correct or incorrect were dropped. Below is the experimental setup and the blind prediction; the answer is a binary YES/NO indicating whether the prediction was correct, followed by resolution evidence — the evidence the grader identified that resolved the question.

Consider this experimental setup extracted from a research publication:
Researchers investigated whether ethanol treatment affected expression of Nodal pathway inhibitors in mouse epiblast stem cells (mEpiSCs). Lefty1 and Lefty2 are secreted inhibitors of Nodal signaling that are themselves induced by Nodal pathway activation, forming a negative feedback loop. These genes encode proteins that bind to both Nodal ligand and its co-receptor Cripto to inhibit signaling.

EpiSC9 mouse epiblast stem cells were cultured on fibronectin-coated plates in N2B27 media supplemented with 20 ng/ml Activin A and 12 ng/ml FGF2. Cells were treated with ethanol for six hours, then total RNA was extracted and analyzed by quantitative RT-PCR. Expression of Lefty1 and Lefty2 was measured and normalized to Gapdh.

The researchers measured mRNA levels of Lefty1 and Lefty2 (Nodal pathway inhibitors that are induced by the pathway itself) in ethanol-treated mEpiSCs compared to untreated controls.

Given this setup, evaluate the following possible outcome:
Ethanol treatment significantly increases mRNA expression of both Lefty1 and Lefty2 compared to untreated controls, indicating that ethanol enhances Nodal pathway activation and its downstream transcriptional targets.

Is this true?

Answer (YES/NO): NO